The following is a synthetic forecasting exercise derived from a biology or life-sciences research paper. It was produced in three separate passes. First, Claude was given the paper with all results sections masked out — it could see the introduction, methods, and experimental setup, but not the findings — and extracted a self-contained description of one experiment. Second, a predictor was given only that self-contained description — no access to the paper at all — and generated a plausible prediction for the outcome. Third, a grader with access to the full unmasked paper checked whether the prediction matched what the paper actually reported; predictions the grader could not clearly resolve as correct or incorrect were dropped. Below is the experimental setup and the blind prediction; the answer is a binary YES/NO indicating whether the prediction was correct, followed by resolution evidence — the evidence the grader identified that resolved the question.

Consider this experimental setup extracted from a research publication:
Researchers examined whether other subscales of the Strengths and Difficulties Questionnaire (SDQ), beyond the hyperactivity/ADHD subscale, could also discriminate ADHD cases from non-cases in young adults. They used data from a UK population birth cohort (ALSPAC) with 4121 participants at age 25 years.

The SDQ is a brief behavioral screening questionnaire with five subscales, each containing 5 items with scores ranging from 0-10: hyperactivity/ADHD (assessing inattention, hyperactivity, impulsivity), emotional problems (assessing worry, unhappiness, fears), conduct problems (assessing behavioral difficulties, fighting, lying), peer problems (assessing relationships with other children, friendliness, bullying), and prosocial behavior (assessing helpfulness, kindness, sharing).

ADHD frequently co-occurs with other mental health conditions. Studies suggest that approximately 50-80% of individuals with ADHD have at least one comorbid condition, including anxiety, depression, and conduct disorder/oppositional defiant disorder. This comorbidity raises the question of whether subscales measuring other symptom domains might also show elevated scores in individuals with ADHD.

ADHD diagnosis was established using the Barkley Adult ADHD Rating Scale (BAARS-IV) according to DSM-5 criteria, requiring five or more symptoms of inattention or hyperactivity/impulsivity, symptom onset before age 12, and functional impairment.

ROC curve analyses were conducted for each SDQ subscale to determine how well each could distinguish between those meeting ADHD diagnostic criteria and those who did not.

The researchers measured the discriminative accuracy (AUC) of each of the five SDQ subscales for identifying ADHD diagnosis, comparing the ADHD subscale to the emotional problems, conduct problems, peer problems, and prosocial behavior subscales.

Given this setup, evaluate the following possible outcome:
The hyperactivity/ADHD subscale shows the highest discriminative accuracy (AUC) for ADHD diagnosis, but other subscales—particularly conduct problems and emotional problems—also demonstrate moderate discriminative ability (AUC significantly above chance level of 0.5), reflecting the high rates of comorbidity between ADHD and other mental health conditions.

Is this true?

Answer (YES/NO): NO